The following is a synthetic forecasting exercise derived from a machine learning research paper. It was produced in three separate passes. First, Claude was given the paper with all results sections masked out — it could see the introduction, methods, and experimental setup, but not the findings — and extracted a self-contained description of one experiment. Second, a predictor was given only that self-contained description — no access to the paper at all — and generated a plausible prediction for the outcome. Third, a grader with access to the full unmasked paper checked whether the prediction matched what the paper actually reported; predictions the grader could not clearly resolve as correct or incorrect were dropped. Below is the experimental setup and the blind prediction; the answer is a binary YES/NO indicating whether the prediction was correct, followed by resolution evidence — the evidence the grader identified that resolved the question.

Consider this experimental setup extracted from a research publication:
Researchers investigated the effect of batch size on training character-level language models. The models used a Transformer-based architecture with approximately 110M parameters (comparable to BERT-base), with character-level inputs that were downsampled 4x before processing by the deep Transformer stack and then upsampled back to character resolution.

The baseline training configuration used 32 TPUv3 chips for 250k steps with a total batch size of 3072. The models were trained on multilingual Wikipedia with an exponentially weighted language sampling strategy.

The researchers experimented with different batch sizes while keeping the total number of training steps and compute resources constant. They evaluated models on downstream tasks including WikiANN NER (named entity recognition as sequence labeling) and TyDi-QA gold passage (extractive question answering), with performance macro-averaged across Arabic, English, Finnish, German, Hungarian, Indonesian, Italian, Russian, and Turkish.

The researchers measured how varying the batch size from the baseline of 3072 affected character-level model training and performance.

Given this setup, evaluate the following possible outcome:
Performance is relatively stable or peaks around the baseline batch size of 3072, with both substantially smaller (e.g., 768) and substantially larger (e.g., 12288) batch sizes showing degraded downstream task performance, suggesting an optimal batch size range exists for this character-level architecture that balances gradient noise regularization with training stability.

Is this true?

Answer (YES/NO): NO